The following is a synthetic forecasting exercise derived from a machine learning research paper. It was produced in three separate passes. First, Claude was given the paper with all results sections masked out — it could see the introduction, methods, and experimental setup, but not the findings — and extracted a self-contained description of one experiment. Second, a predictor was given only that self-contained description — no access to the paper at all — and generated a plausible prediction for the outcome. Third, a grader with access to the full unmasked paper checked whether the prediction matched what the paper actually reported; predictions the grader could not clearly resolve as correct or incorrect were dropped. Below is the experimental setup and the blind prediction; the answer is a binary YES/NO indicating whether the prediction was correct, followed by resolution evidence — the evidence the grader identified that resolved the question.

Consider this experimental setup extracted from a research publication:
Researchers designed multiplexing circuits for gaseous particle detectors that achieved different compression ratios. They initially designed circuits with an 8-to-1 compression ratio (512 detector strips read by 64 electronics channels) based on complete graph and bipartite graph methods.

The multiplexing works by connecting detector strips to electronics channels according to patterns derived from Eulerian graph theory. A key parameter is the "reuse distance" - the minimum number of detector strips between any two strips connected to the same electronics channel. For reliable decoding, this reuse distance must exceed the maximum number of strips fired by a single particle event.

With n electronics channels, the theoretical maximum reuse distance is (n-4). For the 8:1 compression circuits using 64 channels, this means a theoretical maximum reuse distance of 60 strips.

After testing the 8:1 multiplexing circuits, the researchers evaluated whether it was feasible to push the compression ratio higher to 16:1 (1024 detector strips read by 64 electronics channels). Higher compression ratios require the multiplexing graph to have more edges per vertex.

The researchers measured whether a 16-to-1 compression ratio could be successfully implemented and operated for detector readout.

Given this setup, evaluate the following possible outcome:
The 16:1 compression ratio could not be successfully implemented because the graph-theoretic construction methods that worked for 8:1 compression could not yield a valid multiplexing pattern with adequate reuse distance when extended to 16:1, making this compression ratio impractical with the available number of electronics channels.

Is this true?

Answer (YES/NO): NO